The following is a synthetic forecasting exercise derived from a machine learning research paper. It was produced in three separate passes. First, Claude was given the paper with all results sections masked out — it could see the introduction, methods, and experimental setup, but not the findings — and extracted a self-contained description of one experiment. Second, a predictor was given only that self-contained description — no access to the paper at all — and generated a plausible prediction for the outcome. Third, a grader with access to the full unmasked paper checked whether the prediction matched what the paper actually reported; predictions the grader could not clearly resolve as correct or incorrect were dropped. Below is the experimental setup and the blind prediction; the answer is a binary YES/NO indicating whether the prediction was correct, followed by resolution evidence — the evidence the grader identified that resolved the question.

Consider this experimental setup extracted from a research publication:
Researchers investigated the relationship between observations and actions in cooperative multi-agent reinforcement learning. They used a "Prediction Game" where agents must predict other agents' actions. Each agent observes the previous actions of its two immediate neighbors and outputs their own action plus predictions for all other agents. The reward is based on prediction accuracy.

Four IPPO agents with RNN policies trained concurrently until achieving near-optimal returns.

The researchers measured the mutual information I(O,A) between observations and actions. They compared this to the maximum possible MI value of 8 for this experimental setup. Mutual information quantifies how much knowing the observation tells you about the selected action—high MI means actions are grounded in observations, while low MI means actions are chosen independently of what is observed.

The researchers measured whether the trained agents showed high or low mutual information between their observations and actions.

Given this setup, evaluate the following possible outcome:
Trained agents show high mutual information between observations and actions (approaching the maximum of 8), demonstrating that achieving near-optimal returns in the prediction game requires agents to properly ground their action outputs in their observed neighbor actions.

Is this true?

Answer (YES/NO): NO